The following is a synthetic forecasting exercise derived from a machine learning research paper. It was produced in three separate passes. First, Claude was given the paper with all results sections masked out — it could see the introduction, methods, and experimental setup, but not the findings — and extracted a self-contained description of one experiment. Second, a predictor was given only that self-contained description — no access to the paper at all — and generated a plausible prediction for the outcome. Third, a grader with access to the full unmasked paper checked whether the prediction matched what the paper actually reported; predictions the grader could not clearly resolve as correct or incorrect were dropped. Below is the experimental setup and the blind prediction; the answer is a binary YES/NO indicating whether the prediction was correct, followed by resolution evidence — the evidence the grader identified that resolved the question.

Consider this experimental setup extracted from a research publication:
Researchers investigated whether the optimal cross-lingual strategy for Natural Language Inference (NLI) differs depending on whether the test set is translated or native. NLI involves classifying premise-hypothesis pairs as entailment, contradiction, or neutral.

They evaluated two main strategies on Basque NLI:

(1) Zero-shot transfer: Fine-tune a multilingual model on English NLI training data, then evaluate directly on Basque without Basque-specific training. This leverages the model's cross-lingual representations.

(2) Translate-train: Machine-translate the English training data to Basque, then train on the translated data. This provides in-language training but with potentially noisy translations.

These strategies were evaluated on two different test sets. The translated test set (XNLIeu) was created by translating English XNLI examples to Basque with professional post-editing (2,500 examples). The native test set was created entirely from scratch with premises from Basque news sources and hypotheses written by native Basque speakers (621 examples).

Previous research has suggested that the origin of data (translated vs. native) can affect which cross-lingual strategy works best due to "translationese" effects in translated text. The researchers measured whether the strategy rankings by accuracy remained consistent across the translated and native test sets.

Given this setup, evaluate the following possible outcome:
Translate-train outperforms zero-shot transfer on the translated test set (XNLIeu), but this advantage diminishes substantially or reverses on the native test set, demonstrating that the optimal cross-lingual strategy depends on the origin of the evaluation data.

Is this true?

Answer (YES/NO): NO